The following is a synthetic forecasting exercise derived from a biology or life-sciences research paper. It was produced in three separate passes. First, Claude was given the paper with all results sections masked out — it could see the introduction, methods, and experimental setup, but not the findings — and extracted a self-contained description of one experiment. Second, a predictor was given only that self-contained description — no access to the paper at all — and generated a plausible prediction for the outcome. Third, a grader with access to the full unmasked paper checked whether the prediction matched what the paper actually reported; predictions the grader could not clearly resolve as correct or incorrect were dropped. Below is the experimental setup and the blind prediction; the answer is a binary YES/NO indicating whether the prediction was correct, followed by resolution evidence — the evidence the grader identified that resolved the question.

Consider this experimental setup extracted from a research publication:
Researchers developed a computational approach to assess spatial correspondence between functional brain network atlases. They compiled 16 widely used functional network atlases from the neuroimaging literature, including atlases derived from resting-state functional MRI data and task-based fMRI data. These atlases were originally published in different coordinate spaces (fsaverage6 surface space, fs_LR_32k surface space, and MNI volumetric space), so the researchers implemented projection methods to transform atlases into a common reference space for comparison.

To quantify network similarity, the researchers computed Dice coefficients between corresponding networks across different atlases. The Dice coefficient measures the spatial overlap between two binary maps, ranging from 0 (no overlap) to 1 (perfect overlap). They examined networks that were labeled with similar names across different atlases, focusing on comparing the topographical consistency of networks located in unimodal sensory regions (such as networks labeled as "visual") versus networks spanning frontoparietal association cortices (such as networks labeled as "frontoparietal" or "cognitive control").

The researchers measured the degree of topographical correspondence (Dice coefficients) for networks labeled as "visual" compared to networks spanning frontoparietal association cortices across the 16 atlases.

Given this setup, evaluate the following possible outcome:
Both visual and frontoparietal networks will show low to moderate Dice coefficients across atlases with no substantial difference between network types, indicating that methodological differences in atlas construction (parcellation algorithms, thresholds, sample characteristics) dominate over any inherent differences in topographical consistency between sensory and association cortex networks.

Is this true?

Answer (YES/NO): NO